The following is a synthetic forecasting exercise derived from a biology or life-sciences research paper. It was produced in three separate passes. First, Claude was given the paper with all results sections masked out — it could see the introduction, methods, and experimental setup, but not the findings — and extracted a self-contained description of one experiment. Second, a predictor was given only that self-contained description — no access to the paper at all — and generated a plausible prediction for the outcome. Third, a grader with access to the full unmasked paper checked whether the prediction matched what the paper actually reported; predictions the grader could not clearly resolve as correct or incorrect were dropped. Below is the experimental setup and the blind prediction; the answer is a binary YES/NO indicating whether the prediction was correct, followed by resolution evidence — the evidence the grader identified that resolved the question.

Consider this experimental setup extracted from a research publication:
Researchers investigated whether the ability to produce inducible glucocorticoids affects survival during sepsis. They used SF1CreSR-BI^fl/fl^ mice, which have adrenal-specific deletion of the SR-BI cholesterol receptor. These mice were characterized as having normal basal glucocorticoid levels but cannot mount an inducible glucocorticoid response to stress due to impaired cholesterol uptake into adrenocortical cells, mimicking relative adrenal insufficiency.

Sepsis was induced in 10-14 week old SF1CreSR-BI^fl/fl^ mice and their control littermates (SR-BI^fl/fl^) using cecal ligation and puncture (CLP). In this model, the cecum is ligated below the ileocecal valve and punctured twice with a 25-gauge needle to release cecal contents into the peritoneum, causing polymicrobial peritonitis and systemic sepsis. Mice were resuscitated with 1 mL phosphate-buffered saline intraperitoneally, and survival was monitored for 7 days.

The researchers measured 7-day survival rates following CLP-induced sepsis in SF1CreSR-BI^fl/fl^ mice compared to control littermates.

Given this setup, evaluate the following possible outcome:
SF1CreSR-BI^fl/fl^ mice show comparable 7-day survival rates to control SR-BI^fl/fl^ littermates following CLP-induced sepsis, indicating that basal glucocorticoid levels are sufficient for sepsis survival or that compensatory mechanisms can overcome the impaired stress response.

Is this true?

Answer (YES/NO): NO